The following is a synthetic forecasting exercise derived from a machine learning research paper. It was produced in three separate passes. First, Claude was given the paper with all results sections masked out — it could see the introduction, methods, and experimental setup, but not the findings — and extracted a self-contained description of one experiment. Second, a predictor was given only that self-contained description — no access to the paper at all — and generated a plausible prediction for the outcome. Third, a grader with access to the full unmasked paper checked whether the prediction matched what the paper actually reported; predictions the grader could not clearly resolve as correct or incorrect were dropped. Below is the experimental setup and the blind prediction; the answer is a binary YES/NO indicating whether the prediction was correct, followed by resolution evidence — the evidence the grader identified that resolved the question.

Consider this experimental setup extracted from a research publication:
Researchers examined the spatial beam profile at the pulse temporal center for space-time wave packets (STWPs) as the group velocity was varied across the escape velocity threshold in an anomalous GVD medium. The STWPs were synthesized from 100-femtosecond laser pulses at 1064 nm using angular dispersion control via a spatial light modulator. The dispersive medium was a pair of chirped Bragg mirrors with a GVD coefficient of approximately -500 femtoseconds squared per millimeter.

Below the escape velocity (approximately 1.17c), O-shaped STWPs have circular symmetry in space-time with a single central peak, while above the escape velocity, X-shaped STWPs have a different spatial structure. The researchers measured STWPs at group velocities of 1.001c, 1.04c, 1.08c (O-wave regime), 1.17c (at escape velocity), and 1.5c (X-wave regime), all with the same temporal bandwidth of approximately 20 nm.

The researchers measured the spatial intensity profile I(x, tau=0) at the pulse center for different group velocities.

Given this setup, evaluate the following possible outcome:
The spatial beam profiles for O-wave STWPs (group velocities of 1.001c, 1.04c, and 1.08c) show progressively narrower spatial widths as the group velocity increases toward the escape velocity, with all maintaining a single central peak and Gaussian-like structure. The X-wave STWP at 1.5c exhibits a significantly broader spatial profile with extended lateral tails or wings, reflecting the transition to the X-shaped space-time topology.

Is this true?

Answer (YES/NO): NO